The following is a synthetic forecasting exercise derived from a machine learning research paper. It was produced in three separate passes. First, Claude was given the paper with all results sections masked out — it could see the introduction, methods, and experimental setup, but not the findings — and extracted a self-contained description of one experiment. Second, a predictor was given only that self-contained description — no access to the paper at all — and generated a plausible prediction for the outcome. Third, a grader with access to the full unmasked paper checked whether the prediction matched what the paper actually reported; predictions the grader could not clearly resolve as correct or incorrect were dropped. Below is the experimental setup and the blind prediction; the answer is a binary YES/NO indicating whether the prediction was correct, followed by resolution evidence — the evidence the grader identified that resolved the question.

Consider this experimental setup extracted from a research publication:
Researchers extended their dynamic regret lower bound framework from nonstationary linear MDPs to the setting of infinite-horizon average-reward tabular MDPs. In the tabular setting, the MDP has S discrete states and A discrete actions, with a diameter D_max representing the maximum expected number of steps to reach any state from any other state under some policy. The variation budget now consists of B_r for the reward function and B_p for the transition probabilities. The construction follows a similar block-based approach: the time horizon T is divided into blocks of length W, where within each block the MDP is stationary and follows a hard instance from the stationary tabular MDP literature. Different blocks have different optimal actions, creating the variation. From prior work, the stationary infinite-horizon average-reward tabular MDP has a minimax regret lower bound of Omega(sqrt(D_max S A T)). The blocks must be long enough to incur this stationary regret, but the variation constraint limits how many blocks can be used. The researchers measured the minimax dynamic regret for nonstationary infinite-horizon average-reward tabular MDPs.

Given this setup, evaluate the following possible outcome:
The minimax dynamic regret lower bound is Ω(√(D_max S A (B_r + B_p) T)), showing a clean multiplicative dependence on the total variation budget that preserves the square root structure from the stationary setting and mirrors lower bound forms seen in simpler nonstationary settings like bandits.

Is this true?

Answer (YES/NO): NO